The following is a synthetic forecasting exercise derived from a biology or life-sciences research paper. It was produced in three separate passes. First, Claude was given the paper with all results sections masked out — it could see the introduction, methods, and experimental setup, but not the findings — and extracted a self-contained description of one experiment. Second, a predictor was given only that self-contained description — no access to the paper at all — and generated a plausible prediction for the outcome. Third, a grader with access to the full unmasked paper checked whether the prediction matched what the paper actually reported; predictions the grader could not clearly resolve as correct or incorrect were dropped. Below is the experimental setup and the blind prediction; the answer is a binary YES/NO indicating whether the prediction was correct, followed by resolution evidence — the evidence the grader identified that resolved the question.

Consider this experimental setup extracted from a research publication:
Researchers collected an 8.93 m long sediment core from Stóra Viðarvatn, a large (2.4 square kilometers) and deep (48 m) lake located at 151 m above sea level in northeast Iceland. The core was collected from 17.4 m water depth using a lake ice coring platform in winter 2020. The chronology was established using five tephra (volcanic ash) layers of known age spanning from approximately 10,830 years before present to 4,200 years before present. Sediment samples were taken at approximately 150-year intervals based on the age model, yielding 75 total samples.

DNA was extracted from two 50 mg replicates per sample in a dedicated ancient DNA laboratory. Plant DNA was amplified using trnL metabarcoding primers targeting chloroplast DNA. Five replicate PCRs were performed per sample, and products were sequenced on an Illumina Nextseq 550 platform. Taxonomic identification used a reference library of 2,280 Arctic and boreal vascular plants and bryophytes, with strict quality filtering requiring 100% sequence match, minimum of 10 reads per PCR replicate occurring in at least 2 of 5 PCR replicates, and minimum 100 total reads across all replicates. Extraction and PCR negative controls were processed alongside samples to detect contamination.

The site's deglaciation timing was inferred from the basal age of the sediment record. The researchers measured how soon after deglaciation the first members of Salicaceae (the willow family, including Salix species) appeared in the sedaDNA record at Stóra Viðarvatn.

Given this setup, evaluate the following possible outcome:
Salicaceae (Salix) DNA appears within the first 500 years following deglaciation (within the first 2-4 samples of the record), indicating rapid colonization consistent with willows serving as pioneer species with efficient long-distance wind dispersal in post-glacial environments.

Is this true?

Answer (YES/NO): YES